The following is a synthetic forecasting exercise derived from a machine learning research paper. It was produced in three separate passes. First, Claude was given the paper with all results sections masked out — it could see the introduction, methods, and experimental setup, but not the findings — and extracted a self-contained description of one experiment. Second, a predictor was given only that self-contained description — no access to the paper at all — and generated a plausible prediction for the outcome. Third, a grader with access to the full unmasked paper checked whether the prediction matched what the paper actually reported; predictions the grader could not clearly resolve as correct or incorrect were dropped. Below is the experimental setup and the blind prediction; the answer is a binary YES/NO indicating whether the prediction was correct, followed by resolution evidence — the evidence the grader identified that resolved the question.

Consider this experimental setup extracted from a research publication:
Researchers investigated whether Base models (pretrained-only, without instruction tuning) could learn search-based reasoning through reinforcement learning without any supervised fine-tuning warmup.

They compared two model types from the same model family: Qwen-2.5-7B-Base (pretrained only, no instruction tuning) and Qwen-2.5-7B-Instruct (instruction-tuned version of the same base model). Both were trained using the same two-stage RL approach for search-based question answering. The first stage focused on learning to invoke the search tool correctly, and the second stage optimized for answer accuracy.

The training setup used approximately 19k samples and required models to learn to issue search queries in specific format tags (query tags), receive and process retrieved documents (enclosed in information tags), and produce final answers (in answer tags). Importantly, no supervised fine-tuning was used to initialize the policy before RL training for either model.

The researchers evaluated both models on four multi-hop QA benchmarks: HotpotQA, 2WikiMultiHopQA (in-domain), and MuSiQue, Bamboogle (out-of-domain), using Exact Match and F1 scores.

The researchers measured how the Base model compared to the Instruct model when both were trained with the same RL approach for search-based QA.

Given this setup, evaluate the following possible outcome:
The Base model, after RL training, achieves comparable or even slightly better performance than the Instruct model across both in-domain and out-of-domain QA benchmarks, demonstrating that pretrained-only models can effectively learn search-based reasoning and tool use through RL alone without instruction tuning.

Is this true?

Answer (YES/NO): YES